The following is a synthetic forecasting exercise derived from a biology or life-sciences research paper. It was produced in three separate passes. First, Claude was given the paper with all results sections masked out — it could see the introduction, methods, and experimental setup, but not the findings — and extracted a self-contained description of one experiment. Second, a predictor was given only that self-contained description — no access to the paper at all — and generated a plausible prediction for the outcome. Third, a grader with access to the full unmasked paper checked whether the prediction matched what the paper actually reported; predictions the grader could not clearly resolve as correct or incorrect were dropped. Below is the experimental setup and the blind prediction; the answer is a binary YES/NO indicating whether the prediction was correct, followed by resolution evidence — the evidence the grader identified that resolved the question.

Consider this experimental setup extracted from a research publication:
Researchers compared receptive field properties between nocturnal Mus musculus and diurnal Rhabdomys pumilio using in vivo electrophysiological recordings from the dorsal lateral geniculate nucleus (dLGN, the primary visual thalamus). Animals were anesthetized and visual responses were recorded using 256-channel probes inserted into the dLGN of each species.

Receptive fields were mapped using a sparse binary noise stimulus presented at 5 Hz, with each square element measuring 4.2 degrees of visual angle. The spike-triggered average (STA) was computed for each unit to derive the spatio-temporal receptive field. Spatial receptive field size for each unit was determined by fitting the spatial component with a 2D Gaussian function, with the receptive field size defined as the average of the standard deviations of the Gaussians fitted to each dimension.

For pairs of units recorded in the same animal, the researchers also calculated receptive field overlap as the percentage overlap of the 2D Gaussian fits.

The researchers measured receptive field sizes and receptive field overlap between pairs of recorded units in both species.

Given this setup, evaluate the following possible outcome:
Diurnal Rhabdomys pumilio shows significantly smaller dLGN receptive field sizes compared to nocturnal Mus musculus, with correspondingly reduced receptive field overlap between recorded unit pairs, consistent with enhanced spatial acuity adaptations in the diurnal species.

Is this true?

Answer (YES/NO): NO